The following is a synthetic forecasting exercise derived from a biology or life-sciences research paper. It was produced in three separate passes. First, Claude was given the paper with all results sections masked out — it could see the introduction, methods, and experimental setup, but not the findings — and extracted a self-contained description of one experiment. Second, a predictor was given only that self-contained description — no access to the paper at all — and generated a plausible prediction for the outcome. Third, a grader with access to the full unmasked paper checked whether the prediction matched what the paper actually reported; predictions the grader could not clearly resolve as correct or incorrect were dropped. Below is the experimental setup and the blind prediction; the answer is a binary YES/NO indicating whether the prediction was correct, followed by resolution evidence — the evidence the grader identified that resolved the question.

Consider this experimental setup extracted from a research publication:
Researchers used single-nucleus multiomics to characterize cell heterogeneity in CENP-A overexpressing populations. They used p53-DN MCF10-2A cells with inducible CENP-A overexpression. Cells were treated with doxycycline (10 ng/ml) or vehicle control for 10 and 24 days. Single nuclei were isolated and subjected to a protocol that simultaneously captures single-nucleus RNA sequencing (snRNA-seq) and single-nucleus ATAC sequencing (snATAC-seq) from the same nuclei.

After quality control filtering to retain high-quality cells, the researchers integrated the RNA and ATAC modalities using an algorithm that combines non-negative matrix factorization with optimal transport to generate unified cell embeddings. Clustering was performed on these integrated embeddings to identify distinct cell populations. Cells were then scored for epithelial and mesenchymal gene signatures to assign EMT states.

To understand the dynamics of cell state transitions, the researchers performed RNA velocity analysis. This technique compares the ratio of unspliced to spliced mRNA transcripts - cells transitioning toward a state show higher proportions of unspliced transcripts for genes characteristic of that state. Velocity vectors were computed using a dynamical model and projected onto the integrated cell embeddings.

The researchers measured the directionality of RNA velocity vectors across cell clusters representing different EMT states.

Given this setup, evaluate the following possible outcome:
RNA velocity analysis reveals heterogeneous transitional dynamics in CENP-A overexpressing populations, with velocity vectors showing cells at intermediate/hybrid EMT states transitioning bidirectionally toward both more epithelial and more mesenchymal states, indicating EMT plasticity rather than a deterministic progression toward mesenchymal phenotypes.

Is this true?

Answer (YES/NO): NO